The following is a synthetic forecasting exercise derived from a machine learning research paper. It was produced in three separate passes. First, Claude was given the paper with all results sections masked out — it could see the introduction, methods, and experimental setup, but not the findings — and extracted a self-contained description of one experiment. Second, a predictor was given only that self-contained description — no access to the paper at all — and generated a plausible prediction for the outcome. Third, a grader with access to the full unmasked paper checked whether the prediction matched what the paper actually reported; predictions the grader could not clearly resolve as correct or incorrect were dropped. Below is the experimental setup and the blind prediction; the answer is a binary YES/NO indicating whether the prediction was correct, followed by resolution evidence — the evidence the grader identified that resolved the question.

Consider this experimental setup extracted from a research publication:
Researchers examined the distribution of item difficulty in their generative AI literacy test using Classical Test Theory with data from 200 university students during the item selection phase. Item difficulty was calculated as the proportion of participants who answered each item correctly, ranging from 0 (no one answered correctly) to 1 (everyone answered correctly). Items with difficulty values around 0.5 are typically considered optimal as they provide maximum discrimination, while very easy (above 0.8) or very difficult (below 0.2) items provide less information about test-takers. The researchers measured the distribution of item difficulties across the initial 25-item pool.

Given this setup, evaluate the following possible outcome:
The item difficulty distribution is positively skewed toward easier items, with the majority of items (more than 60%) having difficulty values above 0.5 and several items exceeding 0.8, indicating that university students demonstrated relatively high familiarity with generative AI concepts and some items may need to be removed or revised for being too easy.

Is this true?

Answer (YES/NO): NO